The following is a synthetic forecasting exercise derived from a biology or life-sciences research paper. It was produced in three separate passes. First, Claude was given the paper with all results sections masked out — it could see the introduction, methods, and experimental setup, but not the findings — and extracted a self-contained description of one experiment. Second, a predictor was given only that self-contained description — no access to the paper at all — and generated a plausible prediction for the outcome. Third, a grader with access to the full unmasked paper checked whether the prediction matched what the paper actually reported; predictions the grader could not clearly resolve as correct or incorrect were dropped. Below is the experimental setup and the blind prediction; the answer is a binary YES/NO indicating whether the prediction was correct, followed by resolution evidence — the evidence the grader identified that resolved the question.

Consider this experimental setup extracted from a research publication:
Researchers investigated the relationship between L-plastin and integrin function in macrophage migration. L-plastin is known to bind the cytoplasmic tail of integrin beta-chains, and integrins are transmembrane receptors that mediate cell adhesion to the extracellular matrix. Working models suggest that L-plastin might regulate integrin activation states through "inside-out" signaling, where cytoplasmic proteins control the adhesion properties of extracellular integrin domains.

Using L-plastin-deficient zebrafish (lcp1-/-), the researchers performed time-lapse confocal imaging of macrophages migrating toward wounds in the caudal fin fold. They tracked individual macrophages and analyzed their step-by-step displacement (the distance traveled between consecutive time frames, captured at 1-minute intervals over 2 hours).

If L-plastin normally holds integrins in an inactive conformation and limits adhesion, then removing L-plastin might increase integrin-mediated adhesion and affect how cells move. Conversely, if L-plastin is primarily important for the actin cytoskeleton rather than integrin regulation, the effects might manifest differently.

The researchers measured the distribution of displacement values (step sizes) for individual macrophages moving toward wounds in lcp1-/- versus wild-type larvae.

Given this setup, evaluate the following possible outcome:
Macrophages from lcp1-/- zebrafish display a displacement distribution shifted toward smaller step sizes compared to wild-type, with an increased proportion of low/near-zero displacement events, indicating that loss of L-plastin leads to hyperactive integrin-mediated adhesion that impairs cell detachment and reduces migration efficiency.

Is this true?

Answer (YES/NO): YES